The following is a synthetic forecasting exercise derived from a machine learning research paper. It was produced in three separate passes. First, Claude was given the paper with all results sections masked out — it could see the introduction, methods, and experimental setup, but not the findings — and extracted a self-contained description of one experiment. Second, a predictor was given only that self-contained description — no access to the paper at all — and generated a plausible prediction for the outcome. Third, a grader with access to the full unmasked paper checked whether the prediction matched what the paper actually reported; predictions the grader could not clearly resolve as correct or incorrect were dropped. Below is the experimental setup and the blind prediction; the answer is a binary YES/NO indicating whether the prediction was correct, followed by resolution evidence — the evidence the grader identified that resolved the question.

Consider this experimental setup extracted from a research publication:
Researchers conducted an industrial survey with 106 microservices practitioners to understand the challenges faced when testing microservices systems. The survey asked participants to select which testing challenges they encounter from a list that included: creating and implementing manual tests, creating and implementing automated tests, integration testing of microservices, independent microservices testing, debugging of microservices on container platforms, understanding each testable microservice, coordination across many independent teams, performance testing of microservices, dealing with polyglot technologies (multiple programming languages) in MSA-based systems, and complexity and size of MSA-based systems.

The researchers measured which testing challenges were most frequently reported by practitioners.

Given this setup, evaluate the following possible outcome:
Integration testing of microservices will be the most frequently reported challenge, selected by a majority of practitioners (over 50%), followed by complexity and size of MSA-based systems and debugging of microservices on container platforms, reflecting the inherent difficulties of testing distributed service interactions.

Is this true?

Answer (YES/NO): NO